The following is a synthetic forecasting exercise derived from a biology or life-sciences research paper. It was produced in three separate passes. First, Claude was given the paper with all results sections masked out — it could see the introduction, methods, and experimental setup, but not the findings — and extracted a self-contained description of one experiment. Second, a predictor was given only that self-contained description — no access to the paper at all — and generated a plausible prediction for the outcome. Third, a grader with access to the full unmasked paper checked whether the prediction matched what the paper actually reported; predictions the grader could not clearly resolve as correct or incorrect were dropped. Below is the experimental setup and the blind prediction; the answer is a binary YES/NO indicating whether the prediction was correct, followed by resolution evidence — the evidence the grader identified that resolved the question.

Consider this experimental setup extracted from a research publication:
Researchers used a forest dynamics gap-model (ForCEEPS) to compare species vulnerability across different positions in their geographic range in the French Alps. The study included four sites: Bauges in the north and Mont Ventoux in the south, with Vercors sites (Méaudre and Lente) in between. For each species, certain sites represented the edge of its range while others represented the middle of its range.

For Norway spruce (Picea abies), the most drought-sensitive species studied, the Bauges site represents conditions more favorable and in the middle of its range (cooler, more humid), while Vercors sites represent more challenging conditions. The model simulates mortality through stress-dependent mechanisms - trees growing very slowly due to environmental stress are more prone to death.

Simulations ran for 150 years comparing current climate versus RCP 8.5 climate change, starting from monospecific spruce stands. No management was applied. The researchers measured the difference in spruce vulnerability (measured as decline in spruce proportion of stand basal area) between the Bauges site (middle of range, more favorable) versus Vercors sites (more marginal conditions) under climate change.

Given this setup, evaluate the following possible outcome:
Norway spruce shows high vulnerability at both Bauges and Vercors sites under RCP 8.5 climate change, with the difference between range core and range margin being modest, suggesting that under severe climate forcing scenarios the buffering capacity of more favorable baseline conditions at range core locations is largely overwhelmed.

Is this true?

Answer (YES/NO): NO